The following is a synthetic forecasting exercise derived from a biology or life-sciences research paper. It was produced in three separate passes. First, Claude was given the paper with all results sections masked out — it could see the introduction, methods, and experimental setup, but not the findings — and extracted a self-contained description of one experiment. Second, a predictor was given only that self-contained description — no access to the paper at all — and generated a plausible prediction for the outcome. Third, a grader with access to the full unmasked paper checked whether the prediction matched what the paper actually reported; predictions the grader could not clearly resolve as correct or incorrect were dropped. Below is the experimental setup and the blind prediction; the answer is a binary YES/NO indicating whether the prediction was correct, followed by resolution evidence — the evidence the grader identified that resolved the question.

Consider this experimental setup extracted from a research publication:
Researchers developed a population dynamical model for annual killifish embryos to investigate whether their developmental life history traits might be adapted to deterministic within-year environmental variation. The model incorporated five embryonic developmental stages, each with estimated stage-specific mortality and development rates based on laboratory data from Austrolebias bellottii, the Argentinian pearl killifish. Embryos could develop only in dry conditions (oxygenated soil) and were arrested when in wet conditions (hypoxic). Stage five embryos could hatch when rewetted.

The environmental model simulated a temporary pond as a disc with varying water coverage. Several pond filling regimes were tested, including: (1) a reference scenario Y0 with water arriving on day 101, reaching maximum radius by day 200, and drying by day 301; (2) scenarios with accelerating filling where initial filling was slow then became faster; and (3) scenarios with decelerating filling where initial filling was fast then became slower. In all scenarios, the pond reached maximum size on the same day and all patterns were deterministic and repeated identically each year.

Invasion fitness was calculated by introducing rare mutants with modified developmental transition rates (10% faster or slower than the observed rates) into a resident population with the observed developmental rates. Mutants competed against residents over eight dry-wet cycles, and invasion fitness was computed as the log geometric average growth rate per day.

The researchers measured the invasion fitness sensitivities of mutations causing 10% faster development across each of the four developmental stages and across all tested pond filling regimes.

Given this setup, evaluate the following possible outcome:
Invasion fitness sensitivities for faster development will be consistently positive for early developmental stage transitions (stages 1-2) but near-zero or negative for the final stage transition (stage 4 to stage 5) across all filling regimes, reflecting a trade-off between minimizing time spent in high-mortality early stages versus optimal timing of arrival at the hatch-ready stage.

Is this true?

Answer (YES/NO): NO